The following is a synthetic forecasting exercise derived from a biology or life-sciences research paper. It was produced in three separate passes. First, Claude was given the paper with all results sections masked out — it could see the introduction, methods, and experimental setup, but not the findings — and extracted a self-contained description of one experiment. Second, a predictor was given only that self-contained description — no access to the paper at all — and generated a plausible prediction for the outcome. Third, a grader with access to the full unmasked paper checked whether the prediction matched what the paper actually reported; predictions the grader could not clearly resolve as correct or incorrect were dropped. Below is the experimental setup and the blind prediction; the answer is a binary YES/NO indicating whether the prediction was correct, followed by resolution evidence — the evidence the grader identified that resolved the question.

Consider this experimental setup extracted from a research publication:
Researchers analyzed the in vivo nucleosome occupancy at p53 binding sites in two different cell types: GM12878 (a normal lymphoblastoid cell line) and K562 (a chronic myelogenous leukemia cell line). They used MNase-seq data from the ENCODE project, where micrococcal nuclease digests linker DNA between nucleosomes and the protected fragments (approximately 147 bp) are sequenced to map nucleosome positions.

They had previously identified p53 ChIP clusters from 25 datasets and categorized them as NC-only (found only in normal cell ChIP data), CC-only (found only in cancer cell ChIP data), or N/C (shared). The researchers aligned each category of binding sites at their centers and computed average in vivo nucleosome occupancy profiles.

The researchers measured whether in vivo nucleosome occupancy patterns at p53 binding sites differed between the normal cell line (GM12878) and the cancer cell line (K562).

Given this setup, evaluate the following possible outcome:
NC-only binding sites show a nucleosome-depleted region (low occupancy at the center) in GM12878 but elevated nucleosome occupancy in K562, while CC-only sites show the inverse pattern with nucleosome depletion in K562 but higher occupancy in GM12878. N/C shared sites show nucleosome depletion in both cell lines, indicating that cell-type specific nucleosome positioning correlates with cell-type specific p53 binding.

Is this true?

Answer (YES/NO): NO